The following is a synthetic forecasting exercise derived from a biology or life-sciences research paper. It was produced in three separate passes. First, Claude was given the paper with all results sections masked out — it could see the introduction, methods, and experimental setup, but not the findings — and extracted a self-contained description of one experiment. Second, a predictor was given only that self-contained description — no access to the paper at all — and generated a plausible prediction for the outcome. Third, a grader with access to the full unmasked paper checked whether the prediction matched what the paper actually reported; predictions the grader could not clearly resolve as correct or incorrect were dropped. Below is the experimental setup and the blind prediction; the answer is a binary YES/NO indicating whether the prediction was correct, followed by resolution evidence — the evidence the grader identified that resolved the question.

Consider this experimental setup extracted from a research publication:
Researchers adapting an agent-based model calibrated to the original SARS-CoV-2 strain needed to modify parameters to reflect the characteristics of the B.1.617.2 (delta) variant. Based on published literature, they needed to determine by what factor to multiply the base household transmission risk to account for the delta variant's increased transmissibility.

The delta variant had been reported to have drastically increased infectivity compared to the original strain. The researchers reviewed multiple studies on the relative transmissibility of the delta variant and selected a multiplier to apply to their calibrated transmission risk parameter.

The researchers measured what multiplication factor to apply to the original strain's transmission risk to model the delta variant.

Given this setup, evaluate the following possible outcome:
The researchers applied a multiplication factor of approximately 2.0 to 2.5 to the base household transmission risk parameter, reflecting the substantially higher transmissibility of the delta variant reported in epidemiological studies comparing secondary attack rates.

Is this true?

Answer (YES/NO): YES